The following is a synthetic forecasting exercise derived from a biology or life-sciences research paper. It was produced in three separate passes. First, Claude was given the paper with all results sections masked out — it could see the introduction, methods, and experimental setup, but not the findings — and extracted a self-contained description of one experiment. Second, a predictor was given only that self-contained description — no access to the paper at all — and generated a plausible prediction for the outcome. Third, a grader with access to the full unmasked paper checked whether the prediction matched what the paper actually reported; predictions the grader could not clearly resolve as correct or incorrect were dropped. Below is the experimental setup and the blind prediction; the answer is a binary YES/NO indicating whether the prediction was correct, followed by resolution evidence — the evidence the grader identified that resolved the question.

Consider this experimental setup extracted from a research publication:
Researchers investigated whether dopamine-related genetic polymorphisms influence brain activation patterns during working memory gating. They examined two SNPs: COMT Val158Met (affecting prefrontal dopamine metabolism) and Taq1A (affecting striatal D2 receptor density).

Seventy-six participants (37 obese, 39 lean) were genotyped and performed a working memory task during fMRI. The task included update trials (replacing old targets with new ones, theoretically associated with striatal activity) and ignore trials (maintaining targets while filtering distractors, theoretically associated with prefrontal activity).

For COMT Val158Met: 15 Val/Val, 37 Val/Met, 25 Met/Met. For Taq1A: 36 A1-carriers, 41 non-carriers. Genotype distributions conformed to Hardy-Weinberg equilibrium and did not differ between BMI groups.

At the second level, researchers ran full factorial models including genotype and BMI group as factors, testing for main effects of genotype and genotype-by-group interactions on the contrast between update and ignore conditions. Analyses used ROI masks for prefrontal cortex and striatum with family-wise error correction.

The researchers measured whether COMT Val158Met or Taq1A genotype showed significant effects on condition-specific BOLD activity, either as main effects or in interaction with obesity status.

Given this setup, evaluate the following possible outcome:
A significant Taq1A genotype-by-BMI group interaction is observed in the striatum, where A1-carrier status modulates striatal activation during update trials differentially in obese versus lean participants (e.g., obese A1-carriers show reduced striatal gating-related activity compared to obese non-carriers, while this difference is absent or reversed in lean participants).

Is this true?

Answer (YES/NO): NO